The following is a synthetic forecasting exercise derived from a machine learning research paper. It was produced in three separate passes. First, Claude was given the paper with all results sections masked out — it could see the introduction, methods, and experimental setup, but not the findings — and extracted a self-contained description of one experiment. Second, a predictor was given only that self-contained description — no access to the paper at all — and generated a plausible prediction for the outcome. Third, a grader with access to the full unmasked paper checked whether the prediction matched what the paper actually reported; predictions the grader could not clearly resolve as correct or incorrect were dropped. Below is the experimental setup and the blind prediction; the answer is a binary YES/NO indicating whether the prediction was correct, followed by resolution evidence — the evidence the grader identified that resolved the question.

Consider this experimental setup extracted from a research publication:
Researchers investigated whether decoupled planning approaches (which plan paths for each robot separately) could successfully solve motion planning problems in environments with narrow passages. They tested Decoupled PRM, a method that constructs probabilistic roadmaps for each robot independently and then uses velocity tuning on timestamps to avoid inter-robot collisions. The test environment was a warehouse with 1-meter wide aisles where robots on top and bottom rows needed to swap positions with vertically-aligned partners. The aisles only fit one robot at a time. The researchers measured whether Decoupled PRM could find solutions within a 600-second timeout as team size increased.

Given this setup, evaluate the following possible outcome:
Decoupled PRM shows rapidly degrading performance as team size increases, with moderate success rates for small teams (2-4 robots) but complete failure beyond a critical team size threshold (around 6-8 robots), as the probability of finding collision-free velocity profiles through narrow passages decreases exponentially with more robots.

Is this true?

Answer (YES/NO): NO